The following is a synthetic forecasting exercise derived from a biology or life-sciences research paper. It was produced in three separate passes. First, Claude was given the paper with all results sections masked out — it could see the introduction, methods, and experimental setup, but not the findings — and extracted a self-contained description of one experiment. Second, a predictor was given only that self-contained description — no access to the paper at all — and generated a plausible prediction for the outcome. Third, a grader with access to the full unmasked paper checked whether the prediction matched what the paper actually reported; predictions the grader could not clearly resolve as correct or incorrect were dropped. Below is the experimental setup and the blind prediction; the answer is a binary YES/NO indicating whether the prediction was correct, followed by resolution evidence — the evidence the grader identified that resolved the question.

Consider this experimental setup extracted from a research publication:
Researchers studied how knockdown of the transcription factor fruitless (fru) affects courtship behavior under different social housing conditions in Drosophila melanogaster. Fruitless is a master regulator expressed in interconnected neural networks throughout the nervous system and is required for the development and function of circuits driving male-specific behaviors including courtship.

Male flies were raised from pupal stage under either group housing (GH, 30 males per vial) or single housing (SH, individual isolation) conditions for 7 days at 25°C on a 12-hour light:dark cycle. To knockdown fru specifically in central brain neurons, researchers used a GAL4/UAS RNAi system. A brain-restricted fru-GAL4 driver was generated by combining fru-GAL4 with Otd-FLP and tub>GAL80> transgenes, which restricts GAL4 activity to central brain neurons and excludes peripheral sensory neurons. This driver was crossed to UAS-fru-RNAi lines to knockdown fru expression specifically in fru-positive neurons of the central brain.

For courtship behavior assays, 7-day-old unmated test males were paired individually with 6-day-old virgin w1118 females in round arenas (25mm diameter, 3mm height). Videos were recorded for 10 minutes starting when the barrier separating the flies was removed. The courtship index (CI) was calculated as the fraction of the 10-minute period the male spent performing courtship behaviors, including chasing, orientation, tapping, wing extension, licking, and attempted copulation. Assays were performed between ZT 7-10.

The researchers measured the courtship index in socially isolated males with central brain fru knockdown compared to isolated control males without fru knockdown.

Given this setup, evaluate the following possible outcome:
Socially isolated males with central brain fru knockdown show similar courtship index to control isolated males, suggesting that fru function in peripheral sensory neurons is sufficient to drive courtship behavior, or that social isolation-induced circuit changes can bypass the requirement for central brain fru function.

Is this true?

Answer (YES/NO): NO